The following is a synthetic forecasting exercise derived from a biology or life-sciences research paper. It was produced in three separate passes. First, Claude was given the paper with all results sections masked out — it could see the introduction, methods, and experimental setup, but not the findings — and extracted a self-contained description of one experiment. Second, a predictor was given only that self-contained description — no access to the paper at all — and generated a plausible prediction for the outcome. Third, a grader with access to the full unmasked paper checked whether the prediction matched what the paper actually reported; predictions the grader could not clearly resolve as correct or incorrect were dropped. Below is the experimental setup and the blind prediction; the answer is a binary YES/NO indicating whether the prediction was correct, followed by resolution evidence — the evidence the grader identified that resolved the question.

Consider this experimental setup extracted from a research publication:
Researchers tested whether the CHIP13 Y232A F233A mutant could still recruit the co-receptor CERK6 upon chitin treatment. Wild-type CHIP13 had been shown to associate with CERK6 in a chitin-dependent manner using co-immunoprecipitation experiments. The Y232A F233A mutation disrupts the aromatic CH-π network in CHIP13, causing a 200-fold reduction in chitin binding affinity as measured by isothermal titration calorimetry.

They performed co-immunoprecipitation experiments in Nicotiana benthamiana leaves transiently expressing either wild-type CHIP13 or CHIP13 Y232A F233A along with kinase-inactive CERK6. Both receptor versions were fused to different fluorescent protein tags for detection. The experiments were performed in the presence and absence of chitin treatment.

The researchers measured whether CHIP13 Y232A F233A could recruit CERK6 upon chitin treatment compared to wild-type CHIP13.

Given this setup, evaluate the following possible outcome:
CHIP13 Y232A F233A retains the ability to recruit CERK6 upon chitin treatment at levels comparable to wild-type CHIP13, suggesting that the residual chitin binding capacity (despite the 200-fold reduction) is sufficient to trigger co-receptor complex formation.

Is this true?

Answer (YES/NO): NO